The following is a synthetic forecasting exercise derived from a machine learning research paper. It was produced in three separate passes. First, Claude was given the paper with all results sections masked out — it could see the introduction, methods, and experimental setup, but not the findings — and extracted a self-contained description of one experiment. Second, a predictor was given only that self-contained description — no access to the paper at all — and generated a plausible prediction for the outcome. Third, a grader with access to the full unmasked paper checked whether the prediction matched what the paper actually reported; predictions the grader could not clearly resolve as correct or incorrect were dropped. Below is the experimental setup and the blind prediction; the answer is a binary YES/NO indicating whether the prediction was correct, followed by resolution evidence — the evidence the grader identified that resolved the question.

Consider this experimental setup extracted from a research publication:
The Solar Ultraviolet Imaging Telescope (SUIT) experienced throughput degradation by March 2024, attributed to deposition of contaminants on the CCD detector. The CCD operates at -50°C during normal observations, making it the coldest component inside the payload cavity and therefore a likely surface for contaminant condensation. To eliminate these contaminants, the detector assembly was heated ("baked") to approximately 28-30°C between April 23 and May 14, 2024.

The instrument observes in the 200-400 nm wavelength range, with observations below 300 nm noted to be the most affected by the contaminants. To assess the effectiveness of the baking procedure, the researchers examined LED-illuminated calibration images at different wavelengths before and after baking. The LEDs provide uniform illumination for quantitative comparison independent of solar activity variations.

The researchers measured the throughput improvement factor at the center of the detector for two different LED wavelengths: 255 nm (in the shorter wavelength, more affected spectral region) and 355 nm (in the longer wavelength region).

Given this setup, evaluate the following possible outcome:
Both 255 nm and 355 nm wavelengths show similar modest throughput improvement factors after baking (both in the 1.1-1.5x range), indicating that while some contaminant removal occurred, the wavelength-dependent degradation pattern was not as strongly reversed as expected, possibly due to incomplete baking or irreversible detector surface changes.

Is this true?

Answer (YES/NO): NO